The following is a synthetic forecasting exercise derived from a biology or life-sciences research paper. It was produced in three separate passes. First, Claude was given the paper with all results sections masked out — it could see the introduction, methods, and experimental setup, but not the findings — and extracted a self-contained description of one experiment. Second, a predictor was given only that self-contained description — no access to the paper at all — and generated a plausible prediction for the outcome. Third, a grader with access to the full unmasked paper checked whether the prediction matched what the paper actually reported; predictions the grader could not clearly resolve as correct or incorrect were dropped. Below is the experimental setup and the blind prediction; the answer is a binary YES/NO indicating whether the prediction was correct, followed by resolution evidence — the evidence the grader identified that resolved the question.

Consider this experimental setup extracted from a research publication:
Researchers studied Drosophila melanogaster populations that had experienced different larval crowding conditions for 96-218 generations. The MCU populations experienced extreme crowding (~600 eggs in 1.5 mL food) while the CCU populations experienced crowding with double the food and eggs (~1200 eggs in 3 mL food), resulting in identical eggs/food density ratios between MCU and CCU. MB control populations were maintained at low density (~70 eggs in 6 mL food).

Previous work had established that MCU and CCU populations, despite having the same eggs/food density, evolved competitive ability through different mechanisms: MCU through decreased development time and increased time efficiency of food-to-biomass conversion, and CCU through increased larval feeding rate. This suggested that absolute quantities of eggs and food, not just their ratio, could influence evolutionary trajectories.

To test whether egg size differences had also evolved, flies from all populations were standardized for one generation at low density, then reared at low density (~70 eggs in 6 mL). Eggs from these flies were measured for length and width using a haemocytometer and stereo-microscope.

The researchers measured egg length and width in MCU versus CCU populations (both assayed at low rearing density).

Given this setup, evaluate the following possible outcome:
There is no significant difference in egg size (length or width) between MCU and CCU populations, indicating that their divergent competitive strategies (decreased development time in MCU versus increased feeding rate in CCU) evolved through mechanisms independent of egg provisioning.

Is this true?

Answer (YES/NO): NO